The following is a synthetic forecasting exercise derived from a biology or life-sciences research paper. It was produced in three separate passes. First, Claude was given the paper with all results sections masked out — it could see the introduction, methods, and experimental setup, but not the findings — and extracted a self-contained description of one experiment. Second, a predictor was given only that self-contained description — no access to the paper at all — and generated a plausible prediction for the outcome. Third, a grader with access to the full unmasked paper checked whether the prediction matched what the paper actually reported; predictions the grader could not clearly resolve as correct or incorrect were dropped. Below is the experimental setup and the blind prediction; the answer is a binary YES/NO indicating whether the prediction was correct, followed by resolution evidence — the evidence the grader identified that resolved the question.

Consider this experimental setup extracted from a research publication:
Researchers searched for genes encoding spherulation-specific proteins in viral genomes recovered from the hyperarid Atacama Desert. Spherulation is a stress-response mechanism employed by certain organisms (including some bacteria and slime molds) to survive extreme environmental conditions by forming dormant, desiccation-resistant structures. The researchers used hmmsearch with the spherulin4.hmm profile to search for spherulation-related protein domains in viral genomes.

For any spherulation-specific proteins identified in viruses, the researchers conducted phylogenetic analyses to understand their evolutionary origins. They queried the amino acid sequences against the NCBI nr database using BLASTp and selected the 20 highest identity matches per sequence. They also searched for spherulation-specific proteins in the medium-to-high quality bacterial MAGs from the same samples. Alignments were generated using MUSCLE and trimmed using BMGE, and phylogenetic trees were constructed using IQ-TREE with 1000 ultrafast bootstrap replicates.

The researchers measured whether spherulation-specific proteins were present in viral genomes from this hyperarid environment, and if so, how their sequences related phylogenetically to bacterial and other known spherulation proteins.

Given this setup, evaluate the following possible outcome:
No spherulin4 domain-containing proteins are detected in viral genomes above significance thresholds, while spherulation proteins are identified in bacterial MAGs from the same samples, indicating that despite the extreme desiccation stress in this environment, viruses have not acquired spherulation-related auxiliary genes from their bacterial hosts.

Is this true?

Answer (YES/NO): NO